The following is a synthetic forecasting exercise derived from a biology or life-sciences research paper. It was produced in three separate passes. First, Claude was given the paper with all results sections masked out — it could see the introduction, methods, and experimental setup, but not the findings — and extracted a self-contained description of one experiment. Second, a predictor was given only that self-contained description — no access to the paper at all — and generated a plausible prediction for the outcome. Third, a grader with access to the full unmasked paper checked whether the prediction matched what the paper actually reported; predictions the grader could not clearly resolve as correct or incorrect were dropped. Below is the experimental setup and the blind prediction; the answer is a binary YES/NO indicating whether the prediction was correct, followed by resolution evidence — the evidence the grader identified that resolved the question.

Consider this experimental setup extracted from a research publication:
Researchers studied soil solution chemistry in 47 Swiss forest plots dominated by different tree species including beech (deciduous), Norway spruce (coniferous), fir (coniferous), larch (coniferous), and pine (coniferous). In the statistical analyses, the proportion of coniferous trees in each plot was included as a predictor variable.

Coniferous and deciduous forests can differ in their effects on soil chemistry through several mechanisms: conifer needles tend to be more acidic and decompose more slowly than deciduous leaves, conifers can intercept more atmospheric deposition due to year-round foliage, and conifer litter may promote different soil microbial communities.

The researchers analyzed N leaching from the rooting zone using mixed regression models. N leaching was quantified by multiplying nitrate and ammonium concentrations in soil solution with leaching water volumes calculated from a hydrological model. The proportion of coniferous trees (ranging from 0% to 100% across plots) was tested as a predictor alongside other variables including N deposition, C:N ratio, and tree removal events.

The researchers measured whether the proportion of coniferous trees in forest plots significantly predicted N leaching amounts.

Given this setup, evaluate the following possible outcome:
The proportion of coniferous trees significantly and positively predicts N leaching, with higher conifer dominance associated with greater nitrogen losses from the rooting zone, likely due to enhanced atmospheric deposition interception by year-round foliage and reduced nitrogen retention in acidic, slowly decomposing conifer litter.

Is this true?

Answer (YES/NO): NO